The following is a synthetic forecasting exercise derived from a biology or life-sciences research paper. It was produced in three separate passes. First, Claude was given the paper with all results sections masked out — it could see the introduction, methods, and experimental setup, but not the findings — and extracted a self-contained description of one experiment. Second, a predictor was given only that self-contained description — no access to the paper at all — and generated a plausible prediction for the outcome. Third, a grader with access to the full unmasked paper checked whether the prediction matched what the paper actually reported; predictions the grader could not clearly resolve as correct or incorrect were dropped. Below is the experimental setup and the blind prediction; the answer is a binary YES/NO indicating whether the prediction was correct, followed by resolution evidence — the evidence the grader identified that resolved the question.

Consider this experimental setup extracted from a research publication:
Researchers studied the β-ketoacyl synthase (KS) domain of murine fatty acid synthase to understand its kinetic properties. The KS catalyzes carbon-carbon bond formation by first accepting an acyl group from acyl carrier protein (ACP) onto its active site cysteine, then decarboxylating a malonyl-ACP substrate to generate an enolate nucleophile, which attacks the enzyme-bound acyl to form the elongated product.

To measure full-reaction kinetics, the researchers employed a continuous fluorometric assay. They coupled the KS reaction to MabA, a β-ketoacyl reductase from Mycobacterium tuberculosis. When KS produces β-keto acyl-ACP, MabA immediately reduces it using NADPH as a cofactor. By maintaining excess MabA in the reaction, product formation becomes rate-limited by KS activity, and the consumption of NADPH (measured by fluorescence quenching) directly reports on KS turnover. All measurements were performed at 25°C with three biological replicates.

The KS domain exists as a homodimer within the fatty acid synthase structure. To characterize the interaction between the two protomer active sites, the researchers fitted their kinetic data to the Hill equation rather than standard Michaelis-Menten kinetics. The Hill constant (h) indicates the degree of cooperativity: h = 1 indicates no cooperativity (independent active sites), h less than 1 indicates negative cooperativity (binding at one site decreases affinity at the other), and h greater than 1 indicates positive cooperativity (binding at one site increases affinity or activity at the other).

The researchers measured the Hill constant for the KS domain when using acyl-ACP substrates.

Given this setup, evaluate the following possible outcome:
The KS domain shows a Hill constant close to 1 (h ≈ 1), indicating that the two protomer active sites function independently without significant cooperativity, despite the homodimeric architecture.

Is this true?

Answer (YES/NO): NO